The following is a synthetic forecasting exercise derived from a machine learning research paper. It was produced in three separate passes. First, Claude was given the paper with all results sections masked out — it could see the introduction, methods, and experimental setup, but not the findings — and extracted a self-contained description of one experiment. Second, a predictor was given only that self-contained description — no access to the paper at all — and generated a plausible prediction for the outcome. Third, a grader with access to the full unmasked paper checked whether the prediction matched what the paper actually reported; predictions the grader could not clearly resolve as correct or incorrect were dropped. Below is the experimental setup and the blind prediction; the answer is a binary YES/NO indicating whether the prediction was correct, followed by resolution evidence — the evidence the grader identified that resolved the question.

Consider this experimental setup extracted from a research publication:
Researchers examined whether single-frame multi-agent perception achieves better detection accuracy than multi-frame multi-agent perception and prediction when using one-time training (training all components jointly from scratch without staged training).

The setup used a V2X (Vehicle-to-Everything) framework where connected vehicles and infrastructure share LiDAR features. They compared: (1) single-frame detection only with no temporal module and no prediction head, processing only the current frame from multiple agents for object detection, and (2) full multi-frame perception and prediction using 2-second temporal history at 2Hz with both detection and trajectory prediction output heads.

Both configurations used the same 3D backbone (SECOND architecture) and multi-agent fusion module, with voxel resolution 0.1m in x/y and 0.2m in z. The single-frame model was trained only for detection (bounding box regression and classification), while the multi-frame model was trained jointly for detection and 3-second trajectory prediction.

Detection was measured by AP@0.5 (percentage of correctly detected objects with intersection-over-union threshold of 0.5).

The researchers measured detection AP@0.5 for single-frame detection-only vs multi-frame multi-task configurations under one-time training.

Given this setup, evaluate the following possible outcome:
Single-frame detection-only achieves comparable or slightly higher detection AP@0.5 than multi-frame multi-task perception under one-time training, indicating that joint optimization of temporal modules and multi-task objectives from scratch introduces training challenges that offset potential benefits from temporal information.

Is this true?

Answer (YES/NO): NO